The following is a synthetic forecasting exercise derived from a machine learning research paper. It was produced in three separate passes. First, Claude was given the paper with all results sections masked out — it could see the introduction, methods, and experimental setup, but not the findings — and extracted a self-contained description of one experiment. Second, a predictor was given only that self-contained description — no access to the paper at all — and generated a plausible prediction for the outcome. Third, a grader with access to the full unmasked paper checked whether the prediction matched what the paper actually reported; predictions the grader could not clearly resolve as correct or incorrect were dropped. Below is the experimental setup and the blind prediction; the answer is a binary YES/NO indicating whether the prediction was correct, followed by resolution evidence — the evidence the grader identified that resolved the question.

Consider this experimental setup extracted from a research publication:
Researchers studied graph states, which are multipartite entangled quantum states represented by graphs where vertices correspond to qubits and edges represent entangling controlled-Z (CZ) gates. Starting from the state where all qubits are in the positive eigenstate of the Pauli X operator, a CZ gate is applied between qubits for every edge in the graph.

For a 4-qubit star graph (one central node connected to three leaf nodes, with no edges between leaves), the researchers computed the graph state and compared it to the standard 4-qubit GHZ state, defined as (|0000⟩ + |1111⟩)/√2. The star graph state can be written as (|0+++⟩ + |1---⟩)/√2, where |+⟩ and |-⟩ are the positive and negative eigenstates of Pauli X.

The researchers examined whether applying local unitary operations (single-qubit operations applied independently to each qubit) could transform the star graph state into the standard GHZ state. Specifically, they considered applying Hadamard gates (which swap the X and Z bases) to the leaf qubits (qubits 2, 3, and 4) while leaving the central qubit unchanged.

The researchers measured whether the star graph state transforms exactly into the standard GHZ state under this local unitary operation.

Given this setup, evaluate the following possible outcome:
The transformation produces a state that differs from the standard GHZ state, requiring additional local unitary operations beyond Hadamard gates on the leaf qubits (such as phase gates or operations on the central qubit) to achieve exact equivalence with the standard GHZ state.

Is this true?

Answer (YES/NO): NO